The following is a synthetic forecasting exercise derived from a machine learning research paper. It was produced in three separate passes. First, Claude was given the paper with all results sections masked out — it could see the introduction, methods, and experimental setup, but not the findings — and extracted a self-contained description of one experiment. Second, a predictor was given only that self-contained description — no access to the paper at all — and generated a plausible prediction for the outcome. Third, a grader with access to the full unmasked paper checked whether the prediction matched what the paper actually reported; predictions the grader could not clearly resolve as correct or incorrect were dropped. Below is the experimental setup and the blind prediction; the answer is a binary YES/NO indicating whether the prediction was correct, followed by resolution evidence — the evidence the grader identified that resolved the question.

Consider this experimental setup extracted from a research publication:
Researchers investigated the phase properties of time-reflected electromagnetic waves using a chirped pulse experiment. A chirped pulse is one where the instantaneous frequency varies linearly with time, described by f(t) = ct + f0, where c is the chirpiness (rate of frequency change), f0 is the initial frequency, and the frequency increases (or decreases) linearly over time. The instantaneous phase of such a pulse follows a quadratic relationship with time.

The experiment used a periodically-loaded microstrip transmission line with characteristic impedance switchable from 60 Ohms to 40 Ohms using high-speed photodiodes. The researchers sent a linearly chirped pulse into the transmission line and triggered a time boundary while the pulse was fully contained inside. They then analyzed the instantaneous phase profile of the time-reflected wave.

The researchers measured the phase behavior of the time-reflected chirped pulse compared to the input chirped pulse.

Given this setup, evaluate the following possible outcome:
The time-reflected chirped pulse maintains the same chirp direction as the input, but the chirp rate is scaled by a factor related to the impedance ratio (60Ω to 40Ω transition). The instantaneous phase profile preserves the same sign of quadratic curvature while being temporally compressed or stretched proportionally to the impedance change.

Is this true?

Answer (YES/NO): NO